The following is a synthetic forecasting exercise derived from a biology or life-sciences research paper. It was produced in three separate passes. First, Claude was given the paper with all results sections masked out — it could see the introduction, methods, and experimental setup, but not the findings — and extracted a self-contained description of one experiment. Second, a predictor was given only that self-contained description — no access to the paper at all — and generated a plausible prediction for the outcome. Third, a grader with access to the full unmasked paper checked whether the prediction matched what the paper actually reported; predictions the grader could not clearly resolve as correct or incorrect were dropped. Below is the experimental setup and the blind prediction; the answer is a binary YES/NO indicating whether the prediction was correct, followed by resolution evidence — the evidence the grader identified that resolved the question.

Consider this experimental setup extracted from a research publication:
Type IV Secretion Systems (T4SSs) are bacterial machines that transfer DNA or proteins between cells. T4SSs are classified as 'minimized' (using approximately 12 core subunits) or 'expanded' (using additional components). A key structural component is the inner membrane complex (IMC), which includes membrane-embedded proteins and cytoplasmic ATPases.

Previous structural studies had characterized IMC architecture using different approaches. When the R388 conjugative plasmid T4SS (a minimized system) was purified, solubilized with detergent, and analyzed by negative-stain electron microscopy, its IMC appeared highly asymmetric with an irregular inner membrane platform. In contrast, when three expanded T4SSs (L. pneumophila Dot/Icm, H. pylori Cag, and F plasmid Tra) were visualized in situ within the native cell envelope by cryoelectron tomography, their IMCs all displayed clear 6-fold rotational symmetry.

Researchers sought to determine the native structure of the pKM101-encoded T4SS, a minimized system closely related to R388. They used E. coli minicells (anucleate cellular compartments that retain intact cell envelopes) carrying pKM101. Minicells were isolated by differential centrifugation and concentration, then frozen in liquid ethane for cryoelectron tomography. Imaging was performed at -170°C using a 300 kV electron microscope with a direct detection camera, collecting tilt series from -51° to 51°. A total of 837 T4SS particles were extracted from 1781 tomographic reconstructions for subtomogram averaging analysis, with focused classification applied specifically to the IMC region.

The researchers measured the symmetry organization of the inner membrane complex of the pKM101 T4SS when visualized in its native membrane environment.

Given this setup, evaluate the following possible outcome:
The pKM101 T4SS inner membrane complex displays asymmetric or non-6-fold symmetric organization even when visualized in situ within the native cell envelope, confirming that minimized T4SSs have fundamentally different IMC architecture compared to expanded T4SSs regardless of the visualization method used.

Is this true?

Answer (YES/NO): NO